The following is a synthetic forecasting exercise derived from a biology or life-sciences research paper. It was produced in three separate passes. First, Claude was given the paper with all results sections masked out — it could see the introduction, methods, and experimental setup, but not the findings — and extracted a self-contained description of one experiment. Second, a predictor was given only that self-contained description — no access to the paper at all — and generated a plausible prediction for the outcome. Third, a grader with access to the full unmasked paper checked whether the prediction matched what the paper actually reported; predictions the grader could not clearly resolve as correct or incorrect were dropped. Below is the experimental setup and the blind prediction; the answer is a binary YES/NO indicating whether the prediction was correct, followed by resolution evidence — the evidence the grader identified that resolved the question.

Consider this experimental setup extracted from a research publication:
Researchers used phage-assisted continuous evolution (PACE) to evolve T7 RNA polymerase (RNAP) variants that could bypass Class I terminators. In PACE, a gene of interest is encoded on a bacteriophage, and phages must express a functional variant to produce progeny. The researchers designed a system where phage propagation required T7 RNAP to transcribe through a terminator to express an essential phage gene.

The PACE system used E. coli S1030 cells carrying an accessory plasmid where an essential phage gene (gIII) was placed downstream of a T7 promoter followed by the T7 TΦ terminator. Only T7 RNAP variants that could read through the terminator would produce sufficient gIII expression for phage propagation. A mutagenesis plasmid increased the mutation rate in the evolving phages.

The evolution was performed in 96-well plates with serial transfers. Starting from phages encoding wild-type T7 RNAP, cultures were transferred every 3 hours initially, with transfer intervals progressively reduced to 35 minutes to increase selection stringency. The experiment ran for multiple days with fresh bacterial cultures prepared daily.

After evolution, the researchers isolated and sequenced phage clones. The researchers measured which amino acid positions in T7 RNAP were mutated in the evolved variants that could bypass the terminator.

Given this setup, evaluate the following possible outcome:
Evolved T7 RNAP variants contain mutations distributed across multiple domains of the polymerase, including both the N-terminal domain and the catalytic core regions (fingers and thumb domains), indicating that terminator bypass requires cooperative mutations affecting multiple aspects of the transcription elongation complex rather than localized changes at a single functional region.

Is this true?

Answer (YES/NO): NO